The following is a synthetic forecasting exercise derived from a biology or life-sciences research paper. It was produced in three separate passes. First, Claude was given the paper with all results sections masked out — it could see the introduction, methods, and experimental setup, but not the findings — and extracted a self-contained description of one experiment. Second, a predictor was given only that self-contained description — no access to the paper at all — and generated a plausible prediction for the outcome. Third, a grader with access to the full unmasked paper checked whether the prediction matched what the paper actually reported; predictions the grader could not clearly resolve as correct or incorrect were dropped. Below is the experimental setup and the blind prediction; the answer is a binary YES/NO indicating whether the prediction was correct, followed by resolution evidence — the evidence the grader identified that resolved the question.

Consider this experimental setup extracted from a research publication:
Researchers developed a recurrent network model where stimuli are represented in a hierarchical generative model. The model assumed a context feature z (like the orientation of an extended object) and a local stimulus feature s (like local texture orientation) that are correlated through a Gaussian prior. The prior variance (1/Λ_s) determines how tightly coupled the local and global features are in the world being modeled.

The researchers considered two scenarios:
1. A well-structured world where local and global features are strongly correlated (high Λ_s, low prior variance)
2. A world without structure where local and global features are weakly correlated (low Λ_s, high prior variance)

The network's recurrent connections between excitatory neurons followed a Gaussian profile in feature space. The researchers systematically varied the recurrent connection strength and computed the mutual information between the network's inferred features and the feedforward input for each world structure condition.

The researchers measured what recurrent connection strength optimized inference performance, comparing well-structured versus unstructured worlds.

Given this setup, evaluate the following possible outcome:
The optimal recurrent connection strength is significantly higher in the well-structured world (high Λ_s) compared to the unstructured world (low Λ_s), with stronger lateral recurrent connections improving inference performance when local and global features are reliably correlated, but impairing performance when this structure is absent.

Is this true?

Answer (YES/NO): YES